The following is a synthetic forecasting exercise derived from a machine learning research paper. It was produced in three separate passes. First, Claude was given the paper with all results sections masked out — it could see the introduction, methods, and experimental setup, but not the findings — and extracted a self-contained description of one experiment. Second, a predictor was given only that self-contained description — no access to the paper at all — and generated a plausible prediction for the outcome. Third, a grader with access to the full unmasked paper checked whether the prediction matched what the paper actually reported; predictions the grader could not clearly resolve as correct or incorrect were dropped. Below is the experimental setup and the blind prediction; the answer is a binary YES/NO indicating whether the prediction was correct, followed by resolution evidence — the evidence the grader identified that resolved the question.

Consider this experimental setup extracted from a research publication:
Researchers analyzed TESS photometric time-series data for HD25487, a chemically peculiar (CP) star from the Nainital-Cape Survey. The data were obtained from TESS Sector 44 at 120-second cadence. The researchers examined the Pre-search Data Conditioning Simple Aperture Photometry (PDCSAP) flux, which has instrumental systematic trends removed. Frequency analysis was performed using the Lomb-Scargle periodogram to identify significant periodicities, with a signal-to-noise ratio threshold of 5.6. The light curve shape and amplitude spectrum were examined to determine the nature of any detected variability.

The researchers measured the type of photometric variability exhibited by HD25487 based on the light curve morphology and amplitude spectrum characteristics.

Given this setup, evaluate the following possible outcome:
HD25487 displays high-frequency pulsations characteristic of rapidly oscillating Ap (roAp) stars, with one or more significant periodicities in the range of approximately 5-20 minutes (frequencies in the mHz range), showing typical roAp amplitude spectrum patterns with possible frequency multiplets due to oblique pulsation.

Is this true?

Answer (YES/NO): NO